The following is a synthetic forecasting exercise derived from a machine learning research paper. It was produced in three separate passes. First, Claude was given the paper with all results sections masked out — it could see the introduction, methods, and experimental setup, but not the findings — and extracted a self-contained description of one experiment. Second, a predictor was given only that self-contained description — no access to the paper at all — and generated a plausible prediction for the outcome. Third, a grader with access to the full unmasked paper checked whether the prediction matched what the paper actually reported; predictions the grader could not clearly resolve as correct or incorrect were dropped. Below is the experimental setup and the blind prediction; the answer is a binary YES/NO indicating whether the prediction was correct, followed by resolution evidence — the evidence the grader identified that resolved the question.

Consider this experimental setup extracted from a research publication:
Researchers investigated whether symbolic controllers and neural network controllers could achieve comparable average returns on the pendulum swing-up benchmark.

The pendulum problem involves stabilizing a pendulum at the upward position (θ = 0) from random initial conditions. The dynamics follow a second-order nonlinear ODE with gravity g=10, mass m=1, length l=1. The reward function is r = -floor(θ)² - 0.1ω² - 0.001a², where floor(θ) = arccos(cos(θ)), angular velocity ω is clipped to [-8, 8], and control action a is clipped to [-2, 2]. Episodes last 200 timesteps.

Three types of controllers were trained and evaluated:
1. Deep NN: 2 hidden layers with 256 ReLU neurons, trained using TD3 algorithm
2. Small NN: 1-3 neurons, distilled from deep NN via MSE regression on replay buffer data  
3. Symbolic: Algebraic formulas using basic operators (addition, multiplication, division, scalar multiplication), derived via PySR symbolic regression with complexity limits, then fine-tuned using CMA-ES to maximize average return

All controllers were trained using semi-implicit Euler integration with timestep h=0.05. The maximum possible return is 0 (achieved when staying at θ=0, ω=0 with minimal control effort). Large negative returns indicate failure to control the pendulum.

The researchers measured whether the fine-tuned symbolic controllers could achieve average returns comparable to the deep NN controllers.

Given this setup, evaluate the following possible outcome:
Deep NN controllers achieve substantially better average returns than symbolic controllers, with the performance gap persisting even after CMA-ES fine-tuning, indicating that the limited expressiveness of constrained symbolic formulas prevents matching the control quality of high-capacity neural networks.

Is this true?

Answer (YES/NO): NO